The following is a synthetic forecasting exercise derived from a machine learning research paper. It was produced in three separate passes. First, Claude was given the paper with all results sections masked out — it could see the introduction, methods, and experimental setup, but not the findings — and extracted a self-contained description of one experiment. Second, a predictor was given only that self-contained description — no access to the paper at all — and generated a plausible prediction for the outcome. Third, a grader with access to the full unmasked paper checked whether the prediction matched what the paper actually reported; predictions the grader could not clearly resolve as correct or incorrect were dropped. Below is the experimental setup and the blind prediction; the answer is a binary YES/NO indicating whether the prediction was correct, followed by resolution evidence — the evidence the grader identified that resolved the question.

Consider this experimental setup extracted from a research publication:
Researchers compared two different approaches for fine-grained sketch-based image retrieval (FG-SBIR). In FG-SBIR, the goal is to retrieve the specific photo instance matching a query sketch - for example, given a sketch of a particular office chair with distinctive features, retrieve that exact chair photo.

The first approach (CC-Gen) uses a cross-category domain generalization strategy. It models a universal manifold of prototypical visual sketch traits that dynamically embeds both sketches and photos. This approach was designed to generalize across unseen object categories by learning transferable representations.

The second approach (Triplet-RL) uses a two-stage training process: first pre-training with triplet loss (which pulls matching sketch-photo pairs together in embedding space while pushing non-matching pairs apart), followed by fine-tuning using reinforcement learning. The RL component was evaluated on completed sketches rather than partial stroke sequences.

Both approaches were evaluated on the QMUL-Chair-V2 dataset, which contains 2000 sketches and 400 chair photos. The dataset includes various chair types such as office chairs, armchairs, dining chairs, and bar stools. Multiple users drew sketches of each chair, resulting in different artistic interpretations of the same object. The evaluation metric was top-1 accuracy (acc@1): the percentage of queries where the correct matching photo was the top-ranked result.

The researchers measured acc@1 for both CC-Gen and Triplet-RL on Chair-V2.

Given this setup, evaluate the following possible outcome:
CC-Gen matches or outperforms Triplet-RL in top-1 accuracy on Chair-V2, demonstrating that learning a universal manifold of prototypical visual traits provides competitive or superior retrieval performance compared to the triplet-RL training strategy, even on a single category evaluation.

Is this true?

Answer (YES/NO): NO